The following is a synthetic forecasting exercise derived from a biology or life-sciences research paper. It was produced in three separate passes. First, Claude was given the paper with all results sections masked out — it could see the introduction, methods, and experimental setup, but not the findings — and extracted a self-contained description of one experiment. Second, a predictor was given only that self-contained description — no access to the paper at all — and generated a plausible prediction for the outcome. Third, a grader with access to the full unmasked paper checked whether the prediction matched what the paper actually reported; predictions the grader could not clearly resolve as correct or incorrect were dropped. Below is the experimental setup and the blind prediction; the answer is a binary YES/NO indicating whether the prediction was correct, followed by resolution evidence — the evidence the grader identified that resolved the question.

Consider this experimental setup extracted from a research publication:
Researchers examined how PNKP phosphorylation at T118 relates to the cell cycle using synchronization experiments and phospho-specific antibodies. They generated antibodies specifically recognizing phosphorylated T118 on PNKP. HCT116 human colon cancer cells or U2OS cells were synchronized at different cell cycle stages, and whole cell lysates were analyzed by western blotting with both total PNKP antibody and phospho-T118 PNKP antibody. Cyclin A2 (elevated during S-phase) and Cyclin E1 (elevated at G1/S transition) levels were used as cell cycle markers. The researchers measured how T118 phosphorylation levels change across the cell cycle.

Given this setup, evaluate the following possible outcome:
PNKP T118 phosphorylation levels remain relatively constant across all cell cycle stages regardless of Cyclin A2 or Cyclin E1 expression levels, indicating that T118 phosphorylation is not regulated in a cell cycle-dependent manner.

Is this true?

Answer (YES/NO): NO